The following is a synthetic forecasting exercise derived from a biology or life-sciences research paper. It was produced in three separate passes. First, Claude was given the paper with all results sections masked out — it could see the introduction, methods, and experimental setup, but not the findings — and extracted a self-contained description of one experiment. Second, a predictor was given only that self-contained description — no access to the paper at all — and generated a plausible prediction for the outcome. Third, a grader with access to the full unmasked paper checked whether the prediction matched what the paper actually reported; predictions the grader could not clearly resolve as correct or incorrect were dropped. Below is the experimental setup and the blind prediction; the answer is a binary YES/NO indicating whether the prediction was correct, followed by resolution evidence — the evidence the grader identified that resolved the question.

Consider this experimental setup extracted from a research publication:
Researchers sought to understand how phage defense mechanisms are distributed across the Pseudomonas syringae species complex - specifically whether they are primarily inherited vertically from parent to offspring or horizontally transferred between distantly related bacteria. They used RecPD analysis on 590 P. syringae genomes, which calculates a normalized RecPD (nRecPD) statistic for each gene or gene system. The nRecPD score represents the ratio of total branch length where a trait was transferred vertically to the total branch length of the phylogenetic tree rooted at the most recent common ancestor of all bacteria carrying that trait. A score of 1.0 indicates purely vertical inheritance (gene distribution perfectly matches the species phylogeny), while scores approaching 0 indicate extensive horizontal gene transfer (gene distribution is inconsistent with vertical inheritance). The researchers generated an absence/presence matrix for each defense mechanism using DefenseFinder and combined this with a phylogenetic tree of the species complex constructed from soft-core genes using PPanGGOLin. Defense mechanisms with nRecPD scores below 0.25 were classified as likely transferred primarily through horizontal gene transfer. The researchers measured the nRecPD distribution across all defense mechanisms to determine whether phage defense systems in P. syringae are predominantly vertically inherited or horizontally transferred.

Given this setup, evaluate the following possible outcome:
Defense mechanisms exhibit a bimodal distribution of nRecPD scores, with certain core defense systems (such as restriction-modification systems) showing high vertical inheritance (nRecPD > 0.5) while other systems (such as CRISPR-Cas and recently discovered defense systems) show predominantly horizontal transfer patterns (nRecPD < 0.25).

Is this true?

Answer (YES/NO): NO